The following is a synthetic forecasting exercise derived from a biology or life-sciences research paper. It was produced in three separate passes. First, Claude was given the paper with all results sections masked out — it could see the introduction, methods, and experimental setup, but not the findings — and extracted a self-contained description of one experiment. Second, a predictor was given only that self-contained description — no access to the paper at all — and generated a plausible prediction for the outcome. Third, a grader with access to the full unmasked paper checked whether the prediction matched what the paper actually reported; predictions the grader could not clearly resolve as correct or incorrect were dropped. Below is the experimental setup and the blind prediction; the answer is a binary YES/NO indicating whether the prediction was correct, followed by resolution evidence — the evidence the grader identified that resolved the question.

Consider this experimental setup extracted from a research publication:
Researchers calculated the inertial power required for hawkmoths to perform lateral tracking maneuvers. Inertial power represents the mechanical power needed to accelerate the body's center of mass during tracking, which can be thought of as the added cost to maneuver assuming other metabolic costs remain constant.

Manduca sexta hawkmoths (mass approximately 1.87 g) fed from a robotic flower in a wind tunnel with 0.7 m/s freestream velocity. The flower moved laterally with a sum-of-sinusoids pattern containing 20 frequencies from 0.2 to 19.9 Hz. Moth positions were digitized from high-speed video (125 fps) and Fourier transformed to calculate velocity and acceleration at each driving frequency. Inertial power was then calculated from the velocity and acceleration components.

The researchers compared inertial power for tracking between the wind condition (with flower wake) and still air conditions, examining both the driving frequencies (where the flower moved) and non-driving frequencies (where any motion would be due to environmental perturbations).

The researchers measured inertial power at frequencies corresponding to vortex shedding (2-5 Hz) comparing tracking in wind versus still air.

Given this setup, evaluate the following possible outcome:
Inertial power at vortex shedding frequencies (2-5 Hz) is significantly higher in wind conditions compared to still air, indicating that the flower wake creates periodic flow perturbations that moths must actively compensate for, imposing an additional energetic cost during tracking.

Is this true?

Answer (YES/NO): YES